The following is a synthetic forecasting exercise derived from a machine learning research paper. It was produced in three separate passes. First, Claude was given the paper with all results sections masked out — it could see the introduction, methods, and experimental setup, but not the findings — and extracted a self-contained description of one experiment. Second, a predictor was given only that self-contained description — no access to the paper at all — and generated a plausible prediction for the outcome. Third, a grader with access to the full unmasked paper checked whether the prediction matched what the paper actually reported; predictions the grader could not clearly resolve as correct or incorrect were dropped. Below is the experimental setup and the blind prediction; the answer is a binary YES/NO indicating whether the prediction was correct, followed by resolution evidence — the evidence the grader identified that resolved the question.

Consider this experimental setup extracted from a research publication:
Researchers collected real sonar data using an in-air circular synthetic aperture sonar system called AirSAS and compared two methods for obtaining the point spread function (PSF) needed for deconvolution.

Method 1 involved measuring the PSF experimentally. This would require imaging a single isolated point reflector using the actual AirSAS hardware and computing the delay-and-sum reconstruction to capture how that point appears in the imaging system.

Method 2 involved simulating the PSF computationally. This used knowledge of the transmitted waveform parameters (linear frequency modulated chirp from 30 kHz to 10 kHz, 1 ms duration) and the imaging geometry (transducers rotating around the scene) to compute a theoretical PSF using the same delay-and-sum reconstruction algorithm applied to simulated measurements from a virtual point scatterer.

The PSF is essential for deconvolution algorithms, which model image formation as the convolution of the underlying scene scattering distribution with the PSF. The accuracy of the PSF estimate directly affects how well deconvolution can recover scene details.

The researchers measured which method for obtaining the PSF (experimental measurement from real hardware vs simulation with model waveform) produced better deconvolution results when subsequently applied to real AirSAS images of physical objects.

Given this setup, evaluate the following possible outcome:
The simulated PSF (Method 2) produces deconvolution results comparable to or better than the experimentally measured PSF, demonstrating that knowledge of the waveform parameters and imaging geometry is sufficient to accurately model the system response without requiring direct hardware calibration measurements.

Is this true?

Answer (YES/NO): YES